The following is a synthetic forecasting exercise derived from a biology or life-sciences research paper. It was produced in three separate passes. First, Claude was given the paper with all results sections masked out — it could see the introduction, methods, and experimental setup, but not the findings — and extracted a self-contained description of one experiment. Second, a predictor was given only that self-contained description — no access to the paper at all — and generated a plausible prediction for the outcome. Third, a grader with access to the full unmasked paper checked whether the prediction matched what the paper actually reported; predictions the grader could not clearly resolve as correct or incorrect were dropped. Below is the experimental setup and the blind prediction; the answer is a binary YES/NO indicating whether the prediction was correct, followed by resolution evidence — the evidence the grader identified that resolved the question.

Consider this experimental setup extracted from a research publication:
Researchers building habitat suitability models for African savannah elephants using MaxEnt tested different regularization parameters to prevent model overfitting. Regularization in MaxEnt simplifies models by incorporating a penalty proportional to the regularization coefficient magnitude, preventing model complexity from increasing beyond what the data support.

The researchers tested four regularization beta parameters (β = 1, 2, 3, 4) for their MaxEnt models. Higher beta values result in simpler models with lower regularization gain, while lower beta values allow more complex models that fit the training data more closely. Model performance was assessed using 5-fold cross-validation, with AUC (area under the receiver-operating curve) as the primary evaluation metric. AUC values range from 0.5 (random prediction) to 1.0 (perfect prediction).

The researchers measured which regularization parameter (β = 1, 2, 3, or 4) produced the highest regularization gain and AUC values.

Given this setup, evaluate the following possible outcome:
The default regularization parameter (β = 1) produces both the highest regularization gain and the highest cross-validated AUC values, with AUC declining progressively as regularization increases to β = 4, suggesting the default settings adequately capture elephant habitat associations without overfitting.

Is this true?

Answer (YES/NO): YES